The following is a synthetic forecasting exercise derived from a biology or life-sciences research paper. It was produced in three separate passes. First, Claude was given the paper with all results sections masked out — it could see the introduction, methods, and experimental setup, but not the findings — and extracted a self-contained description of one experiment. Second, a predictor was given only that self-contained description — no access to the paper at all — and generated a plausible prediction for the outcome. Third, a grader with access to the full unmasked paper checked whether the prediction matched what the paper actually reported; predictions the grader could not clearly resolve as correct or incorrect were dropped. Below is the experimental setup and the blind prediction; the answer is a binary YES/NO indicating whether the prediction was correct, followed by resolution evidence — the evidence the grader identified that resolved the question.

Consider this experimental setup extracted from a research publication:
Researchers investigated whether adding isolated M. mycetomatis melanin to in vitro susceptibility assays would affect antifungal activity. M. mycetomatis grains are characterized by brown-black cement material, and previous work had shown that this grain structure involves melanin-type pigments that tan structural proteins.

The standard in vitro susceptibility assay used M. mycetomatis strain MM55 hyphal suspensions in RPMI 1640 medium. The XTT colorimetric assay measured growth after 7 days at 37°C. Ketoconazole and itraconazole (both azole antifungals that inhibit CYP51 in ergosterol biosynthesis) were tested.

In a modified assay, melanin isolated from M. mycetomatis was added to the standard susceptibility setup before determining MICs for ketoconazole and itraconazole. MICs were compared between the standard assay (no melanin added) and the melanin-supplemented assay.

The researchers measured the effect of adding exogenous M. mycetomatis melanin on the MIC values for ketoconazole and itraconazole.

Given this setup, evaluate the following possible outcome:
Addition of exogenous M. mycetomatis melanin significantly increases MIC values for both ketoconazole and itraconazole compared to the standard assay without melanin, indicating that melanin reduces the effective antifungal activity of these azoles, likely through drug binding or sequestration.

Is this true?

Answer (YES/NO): YES